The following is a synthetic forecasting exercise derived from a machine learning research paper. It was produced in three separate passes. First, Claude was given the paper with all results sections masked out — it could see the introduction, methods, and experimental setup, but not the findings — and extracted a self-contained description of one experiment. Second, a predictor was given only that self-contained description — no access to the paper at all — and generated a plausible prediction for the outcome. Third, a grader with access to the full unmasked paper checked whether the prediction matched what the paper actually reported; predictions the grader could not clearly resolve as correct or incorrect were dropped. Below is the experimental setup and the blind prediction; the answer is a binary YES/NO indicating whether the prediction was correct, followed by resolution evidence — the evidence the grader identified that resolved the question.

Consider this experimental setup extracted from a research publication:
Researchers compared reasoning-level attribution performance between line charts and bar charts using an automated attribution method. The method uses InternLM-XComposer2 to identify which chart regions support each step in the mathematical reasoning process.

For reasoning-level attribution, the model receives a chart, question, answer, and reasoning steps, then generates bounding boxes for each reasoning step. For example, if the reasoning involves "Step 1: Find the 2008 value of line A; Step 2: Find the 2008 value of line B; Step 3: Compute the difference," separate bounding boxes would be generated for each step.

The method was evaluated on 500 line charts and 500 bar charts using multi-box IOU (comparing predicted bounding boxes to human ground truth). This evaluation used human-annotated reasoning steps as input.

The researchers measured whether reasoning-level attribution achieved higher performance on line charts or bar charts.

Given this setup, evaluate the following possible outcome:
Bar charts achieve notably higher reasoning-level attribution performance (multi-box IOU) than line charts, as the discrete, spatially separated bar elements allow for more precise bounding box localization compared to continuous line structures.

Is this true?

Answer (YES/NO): YES